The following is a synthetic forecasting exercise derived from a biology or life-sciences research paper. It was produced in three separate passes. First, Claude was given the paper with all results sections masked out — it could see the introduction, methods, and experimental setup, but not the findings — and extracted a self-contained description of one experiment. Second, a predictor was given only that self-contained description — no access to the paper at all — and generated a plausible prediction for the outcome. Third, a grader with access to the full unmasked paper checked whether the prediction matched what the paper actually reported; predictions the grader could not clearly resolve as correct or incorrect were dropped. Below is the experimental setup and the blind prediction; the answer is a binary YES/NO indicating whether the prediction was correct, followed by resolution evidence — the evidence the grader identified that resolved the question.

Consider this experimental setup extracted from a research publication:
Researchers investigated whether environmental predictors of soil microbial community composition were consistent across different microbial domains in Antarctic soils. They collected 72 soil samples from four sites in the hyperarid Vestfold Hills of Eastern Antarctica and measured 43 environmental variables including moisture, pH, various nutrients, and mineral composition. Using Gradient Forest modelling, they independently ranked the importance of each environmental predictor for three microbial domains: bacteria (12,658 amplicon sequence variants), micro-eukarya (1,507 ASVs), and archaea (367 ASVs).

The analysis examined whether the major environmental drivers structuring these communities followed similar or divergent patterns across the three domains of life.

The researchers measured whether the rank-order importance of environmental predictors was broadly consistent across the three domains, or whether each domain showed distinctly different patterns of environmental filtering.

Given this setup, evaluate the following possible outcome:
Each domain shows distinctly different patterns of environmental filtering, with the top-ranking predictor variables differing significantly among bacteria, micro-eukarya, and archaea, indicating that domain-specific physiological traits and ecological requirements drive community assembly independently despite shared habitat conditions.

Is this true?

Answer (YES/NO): NO